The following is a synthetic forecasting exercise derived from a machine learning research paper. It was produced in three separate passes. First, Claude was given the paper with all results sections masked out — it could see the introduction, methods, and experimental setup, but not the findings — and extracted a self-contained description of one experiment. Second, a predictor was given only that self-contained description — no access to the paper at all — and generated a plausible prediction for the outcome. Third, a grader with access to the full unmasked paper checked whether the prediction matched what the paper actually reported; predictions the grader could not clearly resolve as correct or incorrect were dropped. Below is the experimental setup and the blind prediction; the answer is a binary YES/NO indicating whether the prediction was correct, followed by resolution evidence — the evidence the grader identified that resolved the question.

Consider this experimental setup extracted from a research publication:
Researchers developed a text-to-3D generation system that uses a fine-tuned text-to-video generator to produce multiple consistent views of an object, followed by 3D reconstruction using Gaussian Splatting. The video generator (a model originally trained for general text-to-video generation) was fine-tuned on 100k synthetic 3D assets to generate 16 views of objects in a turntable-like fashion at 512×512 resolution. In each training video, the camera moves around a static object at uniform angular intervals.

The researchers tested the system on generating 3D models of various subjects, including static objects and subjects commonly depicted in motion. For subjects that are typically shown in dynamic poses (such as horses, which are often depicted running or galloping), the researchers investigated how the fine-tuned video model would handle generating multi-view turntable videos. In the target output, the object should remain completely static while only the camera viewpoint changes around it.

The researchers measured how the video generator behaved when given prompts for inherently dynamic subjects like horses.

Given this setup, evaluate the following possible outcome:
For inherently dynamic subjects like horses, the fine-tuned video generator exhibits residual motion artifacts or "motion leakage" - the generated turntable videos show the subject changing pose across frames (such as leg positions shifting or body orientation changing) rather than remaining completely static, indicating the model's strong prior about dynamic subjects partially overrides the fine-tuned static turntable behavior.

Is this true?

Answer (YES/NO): YES